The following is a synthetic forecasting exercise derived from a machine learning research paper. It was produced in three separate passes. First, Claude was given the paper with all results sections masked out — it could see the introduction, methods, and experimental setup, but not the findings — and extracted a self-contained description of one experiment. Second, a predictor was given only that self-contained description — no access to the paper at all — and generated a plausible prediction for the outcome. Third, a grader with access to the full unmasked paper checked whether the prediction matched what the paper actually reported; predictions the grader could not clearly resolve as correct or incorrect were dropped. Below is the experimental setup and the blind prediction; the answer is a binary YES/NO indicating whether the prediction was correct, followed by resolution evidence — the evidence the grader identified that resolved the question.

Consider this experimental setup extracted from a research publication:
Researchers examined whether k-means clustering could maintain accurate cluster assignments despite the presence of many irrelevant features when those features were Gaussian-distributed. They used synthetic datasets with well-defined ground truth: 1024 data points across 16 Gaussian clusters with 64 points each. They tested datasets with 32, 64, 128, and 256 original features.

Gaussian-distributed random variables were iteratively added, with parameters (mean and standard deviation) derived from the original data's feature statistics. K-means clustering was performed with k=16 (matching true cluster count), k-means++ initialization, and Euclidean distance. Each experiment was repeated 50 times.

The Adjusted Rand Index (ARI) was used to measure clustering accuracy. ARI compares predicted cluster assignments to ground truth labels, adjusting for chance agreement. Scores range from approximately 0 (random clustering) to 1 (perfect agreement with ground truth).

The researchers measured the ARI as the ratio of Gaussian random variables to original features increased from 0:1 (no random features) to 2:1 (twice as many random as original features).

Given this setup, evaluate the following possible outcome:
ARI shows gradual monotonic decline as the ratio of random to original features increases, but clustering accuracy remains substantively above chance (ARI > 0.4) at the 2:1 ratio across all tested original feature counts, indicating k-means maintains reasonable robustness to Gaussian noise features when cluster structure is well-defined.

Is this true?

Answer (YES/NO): YES